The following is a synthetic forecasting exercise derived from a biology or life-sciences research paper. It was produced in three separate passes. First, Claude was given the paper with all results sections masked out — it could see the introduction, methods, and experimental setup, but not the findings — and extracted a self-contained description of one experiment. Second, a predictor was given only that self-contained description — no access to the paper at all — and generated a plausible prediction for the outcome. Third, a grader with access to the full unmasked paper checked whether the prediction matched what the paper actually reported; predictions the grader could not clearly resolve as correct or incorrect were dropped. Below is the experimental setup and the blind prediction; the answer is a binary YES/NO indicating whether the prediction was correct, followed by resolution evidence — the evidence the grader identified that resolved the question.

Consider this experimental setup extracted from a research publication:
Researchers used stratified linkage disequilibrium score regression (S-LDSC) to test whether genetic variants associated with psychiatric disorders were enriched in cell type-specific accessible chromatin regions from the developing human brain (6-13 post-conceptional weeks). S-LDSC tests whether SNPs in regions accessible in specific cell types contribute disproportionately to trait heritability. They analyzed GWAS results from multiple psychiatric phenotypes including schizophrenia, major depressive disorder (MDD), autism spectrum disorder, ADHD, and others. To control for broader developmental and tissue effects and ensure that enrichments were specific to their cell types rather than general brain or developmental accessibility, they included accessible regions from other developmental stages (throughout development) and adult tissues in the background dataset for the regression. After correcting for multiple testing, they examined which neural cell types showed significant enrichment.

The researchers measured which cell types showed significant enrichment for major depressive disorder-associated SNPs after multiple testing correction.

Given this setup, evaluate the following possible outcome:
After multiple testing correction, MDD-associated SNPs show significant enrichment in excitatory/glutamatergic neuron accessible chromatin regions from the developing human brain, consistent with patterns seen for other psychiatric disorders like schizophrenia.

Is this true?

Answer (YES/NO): NO